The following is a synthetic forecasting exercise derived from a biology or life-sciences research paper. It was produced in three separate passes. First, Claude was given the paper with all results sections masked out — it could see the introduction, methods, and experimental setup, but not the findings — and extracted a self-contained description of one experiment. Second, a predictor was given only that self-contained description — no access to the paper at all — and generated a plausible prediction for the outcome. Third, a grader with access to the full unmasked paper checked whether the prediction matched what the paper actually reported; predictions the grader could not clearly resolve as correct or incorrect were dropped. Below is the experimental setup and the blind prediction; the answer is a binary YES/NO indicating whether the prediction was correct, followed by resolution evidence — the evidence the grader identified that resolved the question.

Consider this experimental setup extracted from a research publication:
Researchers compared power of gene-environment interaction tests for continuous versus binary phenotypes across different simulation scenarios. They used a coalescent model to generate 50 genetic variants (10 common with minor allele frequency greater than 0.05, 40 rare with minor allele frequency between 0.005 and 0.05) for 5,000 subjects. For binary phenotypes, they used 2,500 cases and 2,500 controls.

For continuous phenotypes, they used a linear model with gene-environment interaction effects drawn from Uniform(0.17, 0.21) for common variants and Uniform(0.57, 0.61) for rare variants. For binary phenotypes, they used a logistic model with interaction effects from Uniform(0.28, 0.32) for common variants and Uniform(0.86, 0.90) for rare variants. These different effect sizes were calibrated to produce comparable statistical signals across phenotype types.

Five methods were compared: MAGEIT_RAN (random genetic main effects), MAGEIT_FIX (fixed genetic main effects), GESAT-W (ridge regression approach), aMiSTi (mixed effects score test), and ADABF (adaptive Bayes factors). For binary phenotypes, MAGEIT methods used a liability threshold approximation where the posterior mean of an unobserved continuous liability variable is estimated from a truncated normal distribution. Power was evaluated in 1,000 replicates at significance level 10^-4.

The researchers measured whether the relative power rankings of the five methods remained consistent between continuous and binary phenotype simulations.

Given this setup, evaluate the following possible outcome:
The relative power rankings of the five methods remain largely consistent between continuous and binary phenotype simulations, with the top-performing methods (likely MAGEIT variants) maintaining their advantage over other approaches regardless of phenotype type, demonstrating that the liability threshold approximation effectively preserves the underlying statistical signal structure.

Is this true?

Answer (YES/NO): YES